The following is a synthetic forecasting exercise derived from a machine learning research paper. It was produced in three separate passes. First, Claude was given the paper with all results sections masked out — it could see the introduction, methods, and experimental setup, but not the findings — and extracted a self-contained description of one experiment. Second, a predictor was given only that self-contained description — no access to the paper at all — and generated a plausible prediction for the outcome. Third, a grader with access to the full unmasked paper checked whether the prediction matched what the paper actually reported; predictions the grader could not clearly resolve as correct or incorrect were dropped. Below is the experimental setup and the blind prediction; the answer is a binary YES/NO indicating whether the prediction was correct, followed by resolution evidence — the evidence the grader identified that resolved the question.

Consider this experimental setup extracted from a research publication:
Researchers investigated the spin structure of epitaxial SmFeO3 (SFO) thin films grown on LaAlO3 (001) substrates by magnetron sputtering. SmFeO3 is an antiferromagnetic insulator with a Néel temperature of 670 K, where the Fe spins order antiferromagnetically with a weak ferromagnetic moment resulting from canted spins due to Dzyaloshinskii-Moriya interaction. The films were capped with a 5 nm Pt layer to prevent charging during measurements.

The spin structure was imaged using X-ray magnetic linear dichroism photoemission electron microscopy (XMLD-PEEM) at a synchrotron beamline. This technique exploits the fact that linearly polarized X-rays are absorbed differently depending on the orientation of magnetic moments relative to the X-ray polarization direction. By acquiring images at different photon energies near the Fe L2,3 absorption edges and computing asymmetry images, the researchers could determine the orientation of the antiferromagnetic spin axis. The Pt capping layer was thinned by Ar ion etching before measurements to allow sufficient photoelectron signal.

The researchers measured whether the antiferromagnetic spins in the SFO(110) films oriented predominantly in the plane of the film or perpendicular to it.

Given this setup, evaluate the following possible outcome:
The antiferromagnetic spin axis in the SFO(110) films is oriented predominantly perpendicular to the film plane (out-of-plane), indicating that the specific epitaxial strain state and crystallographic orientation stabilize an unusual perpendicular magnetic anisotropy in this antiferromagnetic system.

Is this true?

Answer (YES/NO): NO